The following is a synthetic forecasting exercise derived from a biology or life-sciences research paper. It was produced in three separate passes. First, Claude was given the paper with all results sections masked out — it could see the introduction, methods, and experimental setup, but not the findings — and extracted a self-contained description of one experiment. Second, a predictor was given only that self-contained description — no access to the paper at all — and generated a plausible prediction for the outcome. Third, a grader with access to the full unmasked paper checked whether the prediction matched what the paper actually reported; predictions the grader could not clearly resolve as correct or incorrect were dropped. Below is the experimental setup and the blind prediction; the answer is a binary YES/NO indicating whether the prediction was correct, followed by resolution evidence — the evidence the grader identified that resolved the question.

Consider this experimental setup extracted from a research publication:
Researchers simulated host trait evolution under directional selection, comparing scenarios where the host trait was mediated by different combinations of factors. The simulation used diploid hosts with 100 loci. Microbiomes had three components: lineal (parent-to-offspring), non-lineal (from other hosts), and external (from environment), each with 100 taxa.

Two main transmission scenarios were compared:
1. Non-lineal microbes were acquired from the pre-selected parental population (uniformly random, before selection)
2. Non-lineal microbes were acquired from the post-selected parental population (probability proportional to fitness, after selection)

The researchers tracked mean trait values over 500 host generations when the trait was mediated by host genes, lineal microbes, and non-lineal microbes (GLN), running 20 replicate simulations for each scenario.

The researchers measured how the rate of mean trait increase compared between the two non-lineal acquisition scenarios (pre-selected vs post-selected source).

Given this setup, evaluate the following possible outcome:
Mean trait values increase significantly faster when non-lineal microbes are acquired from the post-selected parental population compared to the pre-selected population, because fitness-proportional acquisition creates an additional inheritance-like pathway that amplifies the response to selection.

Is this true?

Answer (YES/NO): YES